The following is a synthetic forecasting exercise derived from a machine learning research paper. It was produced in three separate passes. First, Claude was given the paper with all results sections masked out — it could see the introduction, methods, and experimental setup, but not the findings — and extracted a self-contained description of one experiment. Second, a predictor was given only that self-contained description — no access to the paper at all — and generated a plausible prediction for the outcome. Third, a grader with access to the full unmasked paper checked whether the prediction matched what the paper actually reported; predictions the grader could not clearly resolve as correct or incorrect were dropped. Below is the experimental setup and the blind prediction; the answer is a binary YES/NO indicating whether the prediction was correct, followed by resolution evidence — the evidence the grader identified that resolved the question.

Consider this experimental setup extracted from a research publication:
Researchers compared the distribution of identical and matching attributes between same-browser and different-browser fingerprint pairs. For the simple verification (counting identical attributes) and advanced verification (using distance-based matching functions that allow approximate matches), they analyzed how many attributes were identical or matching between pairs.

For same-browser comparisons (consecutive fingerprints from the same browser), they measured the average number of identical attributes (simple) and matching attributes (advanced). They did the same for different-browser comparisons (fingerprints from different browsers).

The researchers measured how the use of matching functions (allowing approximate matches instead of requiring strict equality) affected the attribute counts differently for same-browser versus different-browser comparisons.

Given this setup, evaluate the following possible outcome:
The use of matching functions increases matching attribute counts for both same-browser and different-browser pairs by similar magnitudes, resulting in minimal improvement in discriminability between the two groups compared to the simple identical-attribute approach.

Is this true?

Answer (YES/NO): NO